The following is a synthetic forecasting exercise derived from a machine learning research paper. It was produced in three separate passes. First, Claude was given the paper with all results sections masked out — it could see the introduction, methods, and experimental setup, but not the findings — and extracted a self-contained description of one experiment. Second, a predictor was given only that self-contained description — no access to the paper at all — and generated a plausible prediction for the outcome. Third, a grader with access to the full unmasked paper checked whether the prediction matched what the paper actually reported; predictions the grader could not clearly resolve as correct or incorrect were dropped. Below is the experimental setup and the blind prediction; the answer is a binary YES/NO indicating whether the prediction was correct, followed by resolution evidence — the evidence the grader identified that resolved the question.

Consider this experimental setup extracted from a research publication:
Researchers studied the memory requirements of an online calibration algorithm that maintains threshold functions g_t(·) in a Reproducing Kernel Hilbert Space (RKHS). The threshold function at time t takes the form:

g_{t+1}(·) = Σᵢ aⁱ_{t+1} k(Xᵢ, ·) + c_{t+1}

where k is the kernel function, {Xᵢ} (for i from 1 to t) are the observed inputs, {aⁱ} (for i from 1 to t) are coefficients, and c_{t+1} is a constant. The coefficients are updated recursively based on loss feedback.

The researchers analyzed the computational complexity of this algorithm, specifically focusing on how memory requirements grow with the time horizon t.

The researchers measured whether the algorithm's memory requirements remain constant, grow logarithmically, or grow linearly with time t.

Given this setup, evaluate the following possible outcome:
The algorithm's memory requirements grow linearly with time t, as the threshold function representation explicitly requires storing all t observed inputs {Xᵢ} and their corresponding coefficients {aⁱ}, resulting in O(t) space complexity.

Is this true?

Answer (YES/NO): YES